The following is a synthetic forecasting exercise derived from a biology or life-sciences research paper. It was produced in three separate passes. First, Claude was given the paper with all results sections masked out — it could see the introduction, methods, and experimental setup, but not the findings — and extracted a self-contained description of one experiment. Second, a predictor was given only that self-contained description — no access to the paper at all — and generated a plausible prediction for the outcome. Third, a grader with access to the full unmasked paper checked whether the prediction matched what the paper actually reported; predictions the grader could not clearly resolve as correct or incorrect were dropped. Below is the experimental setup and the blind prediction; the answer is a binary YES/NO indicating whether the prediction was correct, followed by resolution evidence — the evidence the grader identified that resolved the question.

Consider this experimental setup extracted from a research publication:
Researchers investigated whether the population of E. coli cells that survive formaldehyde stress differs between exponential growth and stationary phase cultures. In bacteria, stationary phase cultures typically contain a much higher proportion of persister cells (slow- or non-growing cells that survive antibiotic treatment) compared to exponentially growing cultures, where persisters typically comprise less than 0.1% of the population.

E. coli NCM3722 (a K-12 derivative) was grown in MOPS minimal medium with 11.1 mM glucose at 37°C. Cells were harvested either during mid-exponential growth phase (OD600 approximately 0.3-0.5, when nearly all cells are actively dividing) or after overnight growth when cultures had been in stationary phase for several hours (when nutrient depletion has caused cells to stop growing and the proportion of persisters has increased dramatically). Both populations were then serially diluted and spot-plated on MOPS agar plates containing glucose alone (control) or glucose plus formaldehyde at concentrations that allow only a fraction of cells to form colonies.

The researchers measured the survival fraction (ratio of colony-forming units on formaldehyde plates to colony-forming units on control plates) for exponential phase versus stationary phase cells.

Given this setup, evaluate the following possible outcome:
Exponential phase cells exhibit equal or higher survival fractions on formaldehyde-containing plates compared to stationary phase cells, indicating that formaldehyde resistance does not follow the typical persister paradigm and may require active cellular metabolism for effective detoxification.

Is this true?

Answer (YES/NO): YES